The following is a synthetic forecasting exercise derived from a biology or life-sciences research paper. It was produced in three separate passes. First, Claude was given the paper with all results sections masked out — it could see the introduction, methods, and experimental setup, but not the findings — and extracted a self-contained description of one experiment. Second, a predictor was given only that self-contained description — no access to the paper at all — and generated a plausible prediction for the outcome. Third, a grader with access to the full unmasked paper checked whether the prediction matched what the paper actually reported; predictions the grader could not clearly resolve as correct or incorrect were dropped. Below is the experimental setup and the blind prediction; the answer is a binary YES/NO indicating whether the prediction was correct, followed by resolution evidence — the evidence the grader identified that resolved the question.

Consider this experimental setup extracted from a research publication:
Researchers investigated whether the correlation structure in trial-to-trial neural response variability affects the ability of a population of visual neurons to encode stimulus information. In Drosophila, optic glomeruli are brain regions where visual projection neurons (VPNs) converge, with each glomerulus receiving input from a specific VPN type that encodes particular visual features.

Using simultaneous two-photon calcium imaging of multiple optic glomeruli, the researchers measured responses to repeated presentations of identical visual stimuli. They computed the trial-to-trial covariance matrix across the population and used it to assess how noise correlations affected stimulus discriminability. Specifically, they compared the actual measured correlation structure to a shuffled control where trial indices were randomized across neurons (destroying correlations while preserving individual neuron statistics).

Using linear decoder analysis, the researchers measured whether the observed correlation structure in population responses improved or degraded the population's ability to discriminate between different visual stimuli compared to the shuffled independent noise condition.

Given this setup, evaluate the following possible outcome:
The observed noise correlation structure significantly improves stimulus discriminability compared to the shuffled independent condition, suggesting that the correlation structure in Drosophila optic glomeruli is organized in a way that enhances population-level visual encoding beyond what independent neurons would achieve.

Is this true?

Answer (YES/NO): YES